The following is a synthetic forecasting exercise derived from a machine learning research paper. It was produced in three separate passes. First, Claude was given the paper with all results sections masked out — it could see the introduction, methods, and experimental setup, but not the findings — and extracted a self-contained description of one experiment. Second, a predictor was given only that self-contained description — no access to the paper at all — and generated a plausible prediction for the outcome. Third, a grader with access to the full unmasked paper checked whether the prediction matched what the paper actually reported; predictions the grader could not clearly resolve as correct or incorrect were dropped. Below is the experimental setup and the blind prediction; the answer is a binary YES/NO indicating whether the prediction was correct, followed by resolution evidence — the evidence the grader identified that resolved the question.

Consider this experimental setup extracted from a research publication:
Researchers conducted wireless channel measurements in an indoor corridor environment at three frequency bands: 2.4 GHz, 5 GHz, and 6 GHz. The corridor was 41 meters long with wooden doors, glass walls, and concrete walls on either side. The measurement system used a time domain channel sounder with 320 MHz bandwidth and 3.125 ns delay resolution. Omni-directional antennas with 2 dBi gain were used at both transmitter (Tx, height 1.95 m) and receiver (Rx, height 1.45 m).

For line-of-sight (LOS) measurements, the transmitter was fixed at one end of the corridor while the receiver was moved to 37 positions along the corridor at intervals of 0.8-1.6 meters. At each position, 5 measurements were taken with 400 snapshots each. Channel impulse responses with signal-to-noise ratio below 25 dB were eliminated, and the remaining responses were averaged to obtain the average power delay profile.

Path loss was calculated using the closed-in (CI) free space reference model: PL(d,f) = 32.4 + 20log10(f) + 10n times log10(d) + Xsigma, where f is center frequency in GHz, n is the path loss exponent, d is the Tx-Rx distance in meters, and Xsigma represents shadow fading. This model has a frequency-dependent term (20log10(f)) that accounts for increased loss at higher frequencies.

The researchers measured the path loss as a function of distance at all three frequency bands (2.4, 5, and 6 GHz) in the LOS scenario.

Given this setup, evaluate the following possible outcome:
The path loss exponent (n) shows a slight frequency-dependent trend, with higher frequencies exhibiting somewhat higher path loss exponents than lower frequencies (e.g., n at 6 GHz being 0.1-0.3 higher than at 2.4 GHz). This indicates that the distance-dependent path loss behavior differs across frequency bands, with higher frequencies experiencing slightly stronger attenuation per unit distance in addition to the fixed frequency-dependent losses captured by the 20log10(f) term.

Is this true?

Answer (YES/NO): NO